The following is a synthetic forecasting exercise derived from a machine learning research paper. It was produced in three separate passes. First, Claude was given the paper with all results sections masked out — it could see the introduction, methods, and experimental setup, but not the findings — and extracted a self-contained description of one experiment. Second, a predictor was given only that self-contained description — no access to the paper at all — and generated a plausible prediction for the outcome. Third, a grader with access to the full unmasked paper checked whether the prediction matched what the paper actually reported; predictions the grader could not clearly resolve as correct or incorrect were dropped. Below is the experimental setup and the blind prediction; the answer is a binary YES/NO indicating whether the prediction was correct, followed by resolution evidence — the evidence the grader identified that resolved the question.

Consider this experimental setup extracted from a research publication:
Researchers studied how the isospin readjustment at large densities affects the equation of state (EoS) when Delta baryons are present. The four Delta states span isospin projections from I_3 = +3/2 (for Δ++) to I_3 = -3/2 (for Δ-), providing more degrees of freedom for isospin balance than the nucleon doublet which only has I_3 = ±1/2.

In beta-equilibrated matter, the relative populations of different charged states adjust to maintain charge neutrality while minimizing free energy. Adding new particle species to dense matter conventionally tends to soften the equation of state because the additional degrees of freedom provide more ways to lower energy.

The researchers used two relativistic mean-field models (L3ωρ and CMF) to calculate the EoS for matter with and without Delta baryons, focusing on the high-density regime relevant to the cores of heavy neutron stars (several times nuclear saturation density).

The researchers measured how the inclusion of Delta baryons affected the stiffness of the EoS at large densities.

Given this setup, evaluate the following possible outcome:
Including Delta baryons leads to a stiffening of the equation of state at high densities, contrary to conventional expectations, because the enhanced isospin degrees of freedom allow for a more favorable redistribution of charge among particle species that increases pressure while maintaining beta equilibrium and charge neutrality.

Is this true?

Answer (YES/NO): YES